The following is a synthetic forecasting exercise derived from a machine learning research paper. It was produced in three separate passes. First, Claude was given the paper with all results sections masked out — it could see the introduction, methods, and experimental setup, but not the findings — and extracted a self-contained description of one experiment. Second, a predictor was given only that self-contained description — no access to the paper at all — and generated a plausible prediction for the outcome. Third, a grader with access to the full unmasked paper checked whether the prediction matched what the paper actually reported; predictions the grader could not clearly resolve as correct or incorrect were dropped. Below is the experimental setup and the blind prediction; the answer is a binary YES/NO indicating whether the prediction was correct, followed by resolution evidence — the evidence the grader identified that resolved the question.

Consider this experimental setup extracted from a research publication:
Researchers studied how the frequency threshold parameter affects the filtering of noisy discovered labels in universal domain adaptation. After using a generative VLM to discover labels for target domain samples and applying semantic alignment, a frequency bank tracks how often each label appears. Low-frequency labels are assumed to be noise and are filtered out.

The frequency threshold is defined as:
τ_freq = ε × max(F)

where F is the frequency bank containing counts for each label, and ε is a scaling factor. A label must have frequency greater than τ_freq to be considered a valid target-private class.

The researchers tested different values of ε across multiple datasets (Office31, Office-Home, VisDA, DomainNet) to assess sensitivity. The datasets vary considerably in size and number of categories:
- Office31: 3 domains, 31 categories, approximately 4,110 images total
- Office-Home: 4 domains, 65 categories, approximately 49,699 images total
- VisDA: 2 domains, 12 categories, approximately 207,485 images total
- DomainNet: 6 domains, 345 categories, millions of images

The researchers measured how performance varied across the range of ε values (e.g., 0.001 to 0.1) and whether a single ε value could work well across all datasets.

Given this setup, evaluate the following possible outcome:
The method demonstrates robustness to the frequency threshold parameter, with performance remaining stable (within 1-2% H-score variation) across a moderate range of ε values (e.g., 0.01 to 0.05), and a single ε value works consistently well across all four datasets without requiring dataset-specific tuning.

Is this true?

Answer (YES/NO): YES